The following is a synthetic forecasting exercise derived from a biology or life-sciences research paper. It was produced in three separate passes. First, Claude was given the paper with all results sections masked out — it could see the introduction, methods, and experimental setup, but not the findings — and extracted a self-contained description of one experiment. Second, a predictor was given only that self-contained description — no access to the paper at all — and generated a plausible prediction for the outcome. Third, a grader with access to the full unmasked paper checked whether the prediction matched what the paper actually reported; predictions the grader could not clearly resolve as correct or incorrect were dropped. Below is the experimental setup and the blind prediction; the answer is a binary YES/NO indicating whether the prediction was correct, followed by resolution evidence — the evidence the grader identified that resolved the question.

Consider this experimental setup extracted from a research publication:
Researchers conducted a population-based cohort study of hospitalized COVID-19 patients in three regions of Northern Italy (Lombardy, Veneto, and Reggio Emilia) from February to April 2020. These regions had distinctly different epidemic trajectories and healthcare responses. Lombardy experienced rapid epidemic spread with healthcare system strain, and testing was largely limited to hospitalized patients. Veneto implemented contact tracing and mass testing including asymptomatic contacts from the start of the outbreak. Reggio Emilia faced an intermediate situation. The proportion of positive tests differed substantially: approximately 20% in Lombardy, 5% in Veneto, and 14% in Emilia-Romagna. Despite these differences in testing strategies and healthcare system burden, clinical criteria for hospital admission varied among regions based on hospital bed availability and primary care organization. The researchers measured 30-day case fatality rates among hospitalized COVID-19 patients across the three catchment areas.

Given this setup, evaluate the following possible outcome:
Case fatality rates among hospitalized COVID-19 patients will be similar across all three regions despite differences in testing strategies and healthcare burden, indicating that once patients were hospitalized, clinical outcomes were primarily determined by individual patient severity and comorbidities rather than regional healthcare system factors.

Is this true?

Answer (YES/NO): YES